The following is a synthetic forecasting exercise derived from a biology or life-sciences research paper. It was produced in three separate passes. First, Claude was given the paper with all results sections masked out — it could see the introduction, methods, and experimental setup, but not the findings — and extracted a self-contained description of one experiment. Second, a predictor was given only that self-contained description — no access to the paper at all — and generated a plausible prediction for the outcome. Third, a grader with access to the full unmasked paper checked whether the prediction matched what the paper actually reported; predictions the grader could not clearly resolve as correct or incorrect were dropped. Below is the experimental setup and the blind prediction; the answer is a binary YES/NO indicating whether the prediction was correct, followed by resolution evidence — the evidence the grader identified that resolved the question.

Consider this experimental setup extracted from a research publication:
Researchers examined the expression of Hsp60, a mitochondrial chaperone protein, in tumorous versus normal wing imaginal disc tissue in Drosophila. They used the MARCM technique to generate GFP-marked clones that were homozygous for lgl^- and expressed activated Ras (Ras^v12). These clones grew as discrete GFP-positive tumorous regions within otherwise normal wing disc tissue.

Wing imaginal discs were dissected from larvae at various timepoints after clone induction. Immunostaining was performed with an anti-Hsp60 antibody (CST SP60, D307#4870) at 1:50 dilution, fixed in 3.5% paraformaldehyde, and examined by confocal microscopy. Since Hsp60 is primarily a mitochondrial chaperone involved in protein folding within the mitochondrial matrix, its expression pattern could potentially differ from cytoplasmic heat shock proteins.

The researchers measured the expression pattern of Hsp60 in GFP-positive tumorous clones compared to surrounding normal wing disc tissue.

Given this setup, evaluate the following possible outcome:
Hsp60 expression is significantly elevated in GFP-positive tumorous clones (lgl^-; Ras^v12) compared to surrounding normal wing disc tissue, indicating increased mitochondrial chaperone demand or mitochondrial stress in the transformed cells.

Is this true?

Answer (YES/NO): YES